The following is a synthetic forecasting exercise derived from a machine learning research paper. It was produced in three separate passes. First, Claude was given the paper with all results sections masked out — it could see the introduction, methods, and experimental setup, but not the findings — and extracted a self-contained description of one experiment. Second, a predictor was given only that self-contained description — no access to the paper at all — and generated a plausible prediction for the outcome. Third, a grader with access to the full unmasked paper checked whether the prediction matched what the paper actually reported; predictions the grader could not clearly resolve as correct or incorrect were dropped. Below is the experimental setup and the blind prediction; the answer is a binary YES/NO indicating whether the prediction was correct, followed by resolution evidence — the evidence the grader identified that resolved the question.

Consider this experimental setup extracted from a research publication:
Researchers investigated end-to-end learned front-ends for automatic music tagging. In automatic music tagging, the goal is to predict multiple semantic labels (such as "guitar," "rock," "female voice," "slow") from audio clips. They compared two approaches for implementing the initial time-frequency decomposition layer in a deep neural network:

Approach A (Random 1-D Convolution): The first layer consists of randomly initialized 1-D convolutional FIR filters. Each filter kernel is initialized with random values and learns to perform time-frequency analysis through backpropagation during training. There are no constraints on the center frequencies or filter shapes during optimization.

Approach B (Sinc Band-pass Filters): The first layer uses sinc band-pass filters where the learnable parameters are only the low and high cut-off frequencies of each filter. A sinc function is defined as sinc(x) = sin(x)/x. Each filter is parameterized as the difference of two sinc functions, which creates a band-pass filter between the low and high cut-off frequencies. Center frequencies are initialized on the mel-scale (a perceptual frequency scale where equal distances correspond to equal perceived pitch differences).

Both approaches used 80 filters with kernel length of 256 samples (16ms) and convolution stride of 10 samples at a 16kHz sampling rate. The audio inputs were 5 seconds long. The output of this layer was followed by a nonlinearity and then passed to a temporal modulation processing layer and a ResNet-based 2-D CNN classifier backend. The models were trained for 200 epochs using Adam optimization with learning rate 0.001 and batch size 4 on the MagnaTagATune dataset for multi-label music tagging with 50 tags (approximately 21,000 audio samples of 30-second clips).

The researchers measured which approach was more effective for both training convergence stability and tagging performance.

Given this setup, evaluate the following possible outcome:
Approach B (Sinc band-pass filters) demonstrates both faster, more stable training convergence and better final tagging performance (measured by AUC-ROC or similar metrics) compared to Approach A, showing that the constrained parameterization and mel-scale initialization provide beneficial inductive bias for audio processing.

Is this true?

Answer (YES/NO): YES